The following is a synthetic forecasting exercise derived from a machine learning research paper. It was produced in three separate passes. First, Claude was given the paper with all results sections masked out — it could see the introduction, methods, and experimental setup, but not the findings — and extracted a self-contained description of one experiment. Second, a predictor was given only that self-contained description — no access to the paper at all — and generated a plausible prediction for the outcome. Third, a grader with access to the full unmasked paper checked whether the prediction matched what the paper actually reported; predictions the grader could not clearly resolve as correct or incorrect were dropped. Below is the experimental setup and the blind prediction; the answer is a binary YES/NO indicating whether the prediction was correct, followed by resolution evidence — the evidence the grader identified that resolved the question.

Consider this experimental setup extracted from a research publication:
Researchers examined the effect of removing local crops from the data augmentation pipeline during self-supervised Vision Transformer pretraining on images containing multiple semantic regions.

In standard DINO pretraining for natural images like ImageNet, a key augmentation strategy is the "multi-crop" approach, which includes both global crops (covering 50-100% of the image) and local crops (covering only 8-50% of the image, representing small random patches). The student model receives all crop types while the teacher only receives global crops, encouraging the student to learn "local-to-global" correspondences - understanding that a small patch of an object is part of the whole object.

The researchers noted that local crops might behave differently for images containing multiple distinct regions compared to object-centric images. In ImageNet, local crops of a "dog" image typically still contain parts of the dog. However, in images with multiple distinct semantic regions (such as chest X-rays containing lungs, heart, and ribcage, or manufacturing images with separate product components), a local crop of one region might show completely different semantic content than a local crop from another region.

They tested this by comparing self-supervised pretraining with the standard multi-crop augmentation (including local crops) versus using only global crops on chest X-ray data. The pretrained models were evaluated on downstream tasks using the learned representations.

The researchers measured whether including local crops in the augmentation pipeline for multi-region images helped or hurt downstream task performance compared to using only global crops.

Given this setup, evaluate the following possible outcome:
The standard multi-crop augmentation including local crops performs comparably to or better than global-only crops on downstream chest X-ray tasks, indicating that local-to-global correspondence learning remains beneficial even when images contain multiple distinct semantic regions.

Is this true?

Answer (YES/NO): NO